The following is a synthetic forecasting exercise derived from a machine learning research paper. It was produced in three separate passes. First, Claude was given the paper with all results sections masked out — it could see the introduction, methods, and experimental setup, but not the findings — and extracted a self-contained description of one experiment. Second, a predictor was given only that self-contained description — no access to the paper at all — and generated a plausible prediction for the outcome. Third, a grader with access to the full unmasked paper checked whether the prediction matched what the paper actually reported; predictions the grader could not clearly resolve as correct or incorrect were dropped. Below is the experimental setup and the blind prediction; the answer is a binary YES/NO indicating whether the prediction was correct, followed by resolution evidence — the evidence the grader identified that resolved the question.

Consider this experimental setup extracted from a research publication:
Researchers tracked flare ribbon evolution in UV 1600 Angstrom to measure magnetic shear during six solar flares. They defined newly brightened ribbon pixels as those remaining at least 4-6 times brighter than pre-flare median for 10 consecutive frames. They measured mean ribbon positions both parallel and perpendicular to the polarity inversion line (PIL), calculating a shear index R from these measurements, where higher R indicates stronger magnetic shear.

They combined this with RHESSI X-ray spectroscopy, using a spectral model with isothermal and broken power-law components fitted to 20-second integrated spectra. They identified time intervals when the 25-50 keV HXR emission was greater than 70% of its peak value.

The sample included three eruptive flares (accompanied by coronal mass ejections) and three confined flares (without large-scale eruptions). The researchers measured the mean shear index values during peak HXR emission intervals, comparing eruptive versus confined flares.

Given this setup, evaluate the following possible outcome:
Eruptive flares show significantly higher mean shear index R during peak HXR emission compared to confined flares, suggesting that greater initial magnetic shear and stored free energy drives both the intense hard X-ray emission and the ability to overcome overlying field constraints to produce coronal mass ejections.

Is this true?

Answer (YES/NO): NO